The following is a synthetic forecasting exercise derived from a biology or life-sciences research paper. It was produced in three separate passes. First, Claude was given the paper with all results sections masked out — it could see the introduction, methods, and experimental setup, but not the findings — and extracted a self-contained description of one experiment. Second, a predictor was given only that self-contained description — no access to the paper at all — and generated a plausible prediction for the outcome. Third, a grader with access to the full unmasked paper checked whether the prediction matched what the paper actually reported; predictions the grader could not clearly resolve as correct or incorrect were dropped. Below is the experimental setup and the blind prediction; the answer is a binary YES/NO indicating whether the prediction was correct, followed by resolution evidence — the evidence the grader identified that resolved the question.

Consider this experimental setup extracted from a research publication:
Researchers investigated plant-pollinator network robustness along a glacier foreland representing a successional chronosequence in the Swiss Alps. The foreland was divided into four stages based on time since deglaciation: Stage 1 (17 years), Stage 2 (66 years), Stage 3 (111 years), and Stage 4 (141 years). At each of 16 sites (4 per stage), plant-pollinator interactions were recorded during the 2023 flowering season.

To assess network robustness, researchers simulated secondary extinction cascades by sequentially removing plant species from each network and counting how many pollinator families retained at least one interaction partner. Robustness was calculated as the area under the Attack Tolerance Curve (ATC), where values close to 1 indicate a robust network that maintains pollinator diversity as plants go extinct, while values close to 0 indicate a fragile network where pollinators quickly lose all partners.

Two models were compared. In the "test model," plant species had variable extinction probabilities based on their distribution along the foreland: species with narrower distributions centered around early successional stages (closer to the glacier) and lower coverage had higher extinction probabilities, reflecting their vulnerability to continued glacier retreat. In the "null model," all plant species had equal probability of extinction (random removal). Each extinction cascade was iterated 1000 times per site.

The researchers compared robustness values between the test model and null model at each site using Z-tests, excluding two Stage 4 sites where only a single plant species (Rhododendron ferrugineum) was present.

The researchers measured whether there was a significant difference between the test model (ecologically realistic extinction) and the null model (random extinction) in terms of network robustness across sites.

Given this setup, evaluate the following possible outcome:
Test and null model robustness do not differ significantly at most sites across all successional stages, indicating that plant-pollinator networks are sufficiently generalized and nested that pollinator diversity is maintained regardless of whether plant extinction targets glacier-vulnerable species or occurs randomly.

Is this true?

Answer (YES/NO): NO